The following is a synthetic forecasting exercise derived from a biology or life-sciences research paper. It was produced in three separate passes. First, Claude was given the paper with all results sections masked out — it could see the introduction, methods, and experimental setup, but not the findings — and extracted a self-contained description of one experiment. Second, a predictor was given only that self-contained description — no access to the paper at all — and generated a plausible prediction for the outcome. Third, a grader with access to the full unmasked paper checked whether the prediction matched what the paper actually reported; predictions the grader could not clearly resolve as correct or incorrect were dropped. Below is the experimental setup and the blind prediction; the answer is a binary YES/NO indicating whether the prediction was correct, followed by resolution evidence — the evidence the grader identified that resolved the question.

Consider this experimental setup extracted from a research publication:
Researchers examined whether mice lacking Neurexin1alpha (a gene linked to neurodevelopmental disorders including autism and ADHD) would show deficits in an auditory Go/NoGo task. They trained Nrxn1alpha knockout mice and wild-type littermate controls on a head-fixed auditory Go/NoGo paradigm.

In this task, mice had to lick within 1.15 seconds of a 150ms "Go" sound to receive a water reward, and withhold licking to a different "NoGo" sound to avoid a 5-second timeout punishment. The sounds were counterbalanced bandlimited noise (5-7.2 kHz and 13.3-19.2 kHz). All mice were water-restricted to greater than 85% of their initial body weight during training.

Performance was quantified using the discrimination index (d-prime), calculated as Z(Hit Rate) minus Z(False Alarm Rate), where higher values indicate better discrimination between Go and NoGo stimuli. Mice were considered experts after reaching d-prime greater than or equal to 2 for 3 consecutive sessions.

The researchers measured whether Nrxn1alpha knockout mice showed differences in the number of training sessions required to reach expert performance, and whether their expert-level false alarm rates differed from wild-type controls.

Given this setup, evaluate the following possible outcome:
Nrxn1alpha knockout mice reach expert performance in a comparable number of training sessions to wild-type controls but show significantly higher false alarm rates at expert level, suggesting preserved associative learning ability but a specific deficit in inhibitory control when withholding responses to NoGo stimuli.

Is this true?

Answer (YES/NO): YES